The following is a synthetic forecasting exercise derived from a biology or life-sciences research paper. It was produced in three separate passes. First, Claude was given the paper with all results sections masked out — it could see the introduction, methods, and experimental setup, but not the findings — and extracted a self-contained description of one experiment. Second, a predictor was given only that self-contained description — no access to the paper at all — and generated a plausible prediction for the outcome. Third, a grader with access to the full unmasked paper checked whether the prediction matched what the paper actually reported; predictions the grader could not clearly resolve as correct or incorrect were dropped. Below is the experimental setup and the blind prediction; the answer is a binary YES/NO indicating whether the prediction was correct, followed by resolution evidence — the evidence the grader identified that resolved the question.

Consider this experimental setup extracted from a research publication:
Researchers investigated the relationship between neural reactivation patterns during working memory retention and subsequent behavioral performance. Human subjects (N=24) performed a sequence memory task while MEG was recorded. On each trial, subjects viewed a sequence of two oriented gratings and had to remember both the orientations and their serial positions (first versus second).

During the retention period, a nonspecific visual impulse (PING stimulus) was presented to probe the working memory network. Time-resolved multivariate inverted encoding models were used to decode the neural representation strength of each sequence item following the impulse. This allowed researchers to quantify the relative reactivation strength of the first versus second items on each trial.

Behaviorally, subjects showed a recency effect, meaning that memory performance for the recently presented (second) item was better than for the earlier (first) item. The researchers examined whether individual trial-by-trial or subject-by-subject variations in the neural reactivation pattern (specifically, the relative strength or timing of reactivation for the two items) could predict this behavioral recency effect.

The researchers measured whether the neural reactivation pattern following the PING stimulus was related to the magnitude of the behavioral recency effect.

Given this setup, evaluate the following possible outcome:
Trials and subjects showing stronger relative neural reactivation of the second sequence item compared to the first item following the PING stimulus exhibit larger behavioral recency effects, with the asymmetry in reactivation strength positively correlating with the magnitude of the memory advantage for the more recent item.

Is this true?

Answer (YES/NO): YES